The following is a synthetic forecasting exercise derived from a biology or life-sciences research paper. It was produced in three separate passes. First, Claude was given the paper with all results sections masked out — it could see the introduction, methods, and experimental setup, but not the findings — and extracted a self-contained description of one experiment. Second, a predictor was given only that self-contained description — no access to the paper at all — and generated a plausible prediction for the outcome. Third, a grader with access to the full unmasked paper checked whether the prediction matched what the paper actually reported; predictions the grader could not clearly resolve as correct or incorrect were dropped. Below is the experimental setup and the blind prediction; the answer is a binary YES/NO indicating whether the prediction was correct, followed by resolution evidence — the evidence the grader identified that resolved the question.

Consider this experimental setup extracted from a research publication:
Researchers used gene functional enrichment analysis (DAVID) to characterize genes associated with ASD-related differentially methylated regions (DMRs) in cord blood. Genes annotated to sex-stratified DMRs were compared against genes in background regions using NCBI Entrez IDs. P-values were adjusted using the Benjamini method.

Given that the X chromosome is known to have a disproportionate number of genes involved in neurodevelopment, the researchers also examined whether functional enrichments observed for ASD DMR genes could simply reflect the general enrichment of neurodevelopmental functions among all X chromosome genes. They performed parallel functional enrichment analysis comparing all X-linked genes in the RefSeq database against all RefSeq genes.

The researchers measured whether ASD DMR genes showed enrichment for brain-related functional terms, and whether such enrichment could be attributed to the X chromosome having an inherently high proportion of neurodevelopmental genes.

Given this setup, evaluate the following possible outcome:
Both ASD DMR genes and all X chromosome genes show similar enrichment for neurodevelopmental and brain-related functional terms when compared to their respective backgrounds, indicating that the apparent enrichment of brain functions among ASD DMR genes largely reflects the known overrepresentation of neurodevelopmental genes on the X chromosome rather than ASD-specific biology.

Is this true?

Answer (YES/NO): NO